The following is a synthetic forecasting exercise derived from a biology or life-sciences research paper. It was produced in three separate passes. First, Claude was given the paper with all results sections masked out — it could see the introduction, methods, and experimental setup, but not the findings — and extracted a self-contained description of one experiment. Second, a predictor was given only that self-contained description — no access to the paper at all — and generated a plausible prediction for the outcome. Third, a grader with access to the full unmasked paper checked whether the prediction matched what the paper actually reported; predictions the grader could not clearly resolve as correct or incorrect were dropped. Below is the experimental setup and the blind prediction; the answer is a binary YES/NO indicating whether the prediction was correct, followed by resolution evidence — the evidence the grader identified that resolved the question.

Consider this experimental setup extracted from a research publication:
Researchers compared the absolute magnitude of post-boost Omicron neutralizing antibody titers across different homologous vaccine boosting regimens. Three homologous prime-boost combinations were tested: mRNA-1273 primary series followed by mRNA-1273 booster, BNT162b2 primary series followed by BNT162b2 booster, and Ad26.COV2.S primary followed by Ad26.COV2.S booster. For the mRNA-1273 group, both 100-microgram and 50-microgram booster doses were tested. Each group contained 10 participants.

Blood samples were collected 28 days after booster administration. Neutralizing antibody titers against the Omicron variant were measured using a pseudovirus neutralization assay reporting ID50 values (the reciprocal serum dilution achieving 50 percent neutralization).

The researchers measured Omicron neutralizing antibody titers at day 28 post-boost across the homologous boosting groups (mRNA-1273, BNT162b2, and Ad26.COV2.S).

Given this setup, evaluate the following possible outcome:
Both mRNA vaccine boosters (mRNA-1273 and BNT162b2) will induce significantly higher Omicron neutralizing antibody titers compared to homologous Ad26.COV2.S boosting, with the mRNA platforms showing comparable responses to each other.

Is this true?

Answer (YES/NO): YES